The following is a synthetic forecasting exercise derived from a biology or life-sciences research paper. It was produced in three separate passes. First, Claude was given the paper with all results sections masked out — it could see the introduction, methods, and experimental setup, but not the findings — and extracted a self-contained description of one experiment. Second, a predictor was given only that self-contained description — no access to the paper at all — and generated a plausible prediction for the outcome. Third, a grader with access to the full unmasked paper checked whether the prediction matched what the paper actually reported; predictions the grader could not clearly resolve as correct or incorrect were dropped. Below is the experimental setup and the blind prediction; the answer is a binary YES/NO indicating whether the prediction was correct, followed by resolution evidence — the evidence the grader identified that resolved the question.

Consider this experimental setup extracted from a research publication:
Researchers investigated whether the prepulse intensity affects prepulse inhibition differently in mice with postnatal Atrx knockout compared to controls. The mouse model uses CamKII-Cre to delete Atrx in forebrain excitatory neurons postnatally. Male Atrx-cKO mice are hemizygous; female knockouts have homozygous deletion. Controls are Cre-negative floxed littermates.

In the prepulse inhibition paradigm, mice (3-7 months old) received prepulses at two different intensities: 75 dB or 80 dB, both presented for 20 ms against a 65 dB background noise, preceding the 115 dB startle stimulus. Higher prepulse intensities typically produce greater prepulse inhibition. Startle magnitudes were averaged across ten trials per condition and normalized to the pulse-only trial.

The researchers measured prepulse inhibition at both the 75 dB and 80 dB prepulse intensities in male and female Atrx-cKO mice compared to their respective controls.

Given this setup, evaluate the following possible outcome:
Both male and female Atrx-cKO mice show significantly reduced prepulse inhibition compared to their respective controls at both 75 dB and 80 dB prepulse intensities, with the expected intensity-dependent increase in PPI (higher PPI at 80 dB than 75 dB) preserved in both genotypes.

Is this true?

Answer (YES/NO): NO